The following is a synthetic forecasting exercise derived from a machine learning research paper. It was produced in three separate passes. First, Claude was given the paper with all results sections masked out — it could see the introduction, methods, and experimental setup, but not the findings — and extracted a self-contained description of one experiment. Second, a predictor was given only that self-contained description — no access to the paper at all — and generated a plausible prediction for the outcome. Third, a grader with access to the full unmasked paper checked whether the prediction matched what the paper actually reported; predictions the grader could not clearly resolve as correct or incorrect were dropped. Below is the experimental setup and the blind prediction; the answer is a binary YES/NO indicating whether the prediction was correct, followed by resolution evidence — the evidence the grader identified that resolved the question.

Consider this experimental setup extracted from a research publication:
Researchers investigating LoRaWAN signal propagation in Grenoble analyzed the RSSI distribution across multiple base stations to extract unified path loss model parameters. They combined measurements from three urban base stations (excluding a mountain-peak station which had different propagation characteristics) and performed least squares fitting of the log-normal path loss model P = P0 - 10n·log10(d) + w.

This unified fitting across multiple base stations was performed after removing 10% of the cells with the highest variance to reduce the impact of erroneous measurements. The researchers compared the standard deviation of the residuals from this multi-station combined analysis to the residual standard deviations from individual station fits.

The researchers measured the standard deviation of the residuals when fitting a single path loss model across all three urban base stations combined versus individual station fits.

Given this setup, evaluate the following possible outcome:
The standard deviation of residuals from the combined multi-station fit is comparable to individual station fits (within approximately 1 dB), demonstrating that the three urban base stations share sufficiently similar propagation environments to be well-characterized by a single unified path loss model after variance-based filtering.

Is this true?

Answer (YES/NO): NO